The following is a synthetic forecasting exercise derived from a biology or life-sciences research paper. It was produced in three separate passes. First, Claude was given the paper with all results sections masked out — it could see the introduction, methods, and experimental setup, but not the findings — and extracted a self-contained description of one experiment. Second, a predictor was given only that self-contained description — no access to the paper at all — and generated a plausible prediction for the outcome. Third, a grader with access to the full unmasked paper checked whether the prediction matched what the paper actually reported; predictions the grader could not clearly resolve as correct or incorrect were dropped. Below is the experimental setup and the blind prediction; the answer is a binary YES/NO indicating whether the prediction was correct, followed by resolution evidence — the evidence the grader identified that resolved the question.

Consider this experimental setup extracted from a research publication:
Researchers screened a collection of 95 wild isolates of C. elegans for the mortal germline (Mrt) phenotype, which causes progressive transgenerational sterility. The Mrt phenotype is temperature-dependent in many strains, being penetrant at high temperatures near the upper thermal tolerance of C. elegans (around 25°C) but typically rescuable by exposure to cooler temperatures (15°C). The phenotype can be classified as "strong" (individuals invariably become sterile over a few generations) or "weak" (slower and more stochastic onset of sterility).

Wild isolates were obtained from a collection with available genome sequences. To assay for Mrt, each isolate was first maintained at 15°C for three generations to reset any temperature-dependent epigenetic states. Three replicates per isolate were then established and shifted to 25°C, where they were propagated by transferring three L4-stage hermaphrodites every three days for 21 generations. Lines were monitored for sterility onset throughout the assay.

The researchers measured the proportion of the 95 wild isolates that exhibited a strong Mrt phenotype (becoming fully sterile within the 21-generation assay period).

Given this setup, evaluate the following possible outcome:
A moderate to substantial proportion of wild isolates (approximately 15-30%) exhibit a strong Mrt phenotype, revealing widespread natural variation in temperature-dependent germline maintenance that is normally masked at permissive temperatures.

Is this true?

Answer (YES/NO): NO